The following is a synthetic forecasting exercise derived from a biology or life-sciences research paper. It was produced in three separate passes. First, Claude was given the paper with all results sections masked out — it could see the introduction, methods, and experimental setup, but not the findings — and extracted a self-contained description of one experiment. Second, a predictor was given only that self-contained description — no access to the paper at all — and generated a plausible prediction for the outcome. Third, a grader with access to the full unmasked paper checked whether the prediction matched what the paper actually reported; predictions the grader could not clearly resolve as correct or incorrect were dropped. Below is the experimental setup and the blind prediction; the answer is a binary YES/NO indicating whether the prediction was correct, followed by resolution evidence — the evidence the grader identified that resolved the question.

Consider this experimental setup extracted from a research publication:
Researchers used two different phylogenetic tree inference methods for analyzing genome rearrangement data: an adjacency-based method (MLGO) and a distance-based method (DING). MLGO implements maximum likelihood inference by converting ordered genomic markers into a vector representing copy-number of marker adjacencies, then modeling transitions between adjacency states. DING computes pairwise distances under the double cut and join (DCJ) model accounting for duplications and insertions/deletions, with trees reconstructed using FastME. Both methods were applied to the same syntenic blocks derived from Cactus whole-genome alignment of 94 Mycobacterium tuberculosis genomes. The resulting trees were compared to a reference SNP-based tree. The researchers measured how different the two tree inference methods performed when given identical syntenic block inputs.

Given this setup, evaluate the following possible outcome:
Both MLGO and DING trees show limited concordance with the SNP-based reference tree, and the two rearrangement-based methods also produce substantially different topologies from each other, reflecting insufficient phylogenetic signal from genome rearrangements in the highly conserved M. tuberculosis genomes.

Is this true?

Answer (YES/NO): NO